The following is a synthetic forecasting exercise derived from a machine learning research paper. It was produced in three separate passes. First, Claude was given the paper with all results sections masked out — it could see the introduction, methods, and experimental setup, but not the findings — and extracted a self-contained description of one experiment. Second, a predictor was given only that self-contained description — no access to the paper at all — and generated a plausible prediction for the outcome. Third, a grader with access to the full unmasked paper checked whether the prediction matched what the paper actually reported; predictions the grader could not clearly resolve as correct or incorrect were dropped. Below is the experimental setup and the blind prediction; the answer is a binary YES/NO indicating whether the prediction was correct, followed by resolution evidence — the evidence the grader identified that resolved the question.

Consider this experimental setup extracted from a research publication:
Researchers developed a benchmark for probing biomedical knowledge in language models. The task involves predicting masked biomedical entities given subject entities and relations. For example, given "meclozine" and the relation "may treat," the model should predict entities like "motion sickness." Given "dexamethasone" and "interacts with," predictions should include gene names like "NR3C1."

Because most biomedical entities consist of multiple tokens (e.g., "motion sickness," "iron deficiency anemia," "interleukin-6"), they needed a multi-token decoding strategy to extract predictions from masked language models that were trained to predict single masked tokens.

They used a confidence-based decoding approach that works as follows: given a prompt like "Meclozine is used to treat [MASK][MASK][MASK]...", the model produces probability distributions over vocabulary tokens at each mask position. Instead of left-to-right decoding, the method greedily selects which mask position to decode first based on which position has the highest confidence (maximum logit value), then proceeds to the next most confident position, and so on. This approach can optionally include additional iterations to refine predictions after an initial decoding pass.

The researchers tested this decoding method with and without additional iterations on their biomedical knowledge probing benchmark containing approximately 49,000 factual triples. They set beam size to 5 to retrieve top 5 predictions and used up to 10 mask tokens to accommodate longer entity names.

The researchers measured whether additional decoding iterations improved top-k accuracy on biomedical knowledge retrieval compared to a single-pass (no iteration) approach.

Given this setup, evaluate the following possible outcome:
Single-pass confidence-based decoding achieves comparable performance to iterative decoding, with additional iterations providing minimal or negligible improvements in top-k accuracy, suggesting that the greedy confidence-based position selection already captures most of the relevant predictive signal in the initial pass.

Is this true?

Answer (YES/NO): YES